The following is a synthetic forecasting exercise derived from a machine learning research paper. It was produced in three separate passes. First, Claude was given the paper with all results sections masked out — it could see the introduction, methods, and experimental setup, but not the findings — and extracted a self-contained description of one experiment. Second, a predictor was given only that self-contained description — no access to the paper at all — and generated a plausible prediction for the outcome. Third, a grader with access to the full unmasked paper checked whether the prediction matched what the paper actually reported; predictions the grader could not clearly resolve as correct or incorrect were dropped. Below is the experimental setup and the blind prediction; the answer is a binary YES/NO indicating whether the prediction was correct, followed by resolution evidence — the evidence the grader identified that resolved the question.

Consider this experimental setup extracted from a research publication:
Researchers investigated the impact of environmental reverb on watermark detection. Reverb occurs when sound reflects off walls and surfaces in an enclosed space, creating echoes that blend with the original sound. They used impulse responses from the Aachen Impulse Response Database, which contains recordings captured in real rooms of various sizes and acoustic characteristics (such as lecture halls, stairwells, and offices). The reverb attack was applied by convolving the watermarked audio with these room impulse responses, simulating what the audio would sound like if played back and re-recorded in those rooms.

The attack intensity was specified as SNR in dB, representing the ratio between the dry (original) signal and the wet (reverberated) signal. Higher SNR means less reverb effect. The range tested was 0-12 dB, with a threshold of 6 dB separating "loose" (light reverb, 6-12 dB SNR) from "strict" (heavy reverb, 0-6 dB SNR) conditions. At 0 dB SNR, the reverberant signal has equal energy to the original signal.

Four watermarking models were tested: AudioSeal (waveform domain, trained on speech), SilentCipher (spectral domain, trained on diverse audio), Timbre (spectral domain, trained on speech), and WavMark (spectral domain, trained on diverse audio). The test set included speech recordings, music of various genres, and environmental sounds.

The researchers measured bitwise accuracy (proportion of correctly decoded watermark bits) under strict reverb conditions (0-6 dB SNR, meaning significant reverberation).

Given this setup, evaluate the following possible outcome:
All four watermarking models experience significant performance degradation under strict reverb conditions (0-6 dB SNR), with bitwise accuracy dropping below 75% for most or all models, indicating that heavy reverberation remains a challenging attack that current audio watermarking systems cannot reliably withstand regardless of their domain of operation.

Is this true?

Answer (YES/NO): NO